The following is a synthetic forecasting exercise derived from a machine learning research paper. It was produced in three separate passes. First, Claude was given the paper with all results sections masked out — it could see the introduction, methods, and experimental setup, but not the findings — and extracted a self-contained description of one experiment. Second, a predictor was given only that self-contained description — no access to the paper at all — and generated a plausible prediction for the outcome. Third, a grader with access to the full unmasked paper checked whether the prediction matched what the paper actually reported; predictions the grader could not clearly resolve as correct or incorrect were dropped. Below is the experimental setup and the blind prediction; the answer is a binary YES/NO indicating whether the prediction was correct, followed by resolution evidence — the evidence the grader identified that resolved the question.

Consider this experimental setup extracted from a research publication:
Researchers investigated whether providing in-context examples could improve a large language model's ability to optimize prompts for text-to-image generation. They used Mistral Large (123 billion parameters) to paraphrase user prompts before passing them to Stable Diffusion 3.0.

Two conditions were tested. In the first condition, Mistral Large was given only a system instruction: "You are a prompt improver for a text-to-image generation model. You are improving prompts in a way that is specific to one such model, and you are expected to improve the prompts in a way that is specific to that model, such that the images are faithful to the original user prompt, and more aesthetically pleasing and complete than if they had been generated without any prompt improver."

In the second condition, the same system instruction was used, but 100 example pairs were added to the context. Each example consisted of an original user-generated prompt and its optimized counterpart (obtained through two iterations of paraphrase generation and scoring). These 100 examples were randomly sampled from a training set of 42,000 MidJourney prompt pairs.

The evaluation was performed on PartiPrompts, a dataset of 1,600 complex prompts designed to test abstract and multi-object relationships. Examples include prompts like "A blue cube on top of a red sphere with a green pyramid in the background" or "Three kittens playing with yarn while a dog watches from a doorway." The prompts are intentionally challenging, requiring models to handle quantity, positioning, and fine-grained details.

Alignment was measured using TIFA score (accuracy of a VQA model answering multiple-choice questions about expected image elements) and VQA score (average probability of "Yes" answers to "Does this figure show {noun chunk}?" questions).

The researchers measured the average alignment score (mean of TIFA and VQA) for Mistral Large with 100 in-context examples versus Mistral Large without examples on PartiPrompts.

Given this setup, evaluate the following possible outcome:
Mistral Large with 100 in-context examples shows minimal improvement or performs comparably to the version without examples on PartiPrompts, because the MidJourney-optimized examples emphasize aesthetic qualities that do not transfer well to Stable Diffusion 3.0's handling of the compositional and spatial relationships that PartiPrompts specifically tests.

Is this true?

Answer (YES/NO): NO